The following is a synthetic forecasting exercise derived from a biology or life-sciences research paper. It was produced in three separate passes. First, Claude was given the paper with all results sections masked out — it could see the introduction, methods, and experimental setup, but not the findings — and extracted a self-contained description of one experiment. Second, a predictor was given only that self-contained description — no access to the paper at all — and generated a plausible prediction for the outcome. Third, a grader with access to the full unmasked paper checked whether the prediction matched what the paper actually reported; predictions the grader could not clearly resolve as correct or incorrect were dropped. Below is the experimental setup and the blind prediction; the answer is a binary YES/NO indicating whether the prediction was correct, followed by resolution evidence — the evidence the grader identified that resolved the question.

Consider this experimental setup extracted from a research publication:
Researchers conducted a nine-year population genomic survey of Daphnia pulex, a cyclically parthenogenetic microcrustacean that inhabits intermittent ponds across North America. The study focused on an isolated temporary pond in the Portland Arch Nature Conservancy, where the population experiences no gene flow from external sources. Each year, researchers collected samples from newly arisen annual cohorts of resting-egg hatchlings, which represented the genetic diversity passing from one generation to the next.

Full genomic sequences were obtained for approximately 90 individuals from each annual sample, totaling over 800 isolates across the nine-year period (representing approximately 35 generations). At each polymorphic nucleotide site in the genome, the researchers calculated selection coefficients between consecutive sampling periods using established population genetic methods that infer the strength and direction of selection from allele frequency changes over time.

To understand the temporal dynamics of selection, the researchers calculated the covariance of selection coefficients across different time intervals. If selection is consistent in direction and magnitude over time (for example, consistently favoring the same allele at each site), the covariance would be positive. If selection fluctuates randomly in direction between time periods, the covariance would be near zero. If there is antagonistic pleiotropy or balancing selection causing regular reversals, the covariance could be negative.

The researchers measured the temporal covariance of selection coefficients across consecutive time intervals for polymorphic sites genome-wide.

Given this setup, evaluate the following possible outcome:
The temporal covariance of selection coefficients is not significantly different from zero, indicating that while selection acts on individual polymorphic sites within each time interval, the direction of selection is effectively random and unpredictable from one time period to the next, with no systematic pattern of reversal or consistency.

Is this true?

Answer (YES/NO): NO